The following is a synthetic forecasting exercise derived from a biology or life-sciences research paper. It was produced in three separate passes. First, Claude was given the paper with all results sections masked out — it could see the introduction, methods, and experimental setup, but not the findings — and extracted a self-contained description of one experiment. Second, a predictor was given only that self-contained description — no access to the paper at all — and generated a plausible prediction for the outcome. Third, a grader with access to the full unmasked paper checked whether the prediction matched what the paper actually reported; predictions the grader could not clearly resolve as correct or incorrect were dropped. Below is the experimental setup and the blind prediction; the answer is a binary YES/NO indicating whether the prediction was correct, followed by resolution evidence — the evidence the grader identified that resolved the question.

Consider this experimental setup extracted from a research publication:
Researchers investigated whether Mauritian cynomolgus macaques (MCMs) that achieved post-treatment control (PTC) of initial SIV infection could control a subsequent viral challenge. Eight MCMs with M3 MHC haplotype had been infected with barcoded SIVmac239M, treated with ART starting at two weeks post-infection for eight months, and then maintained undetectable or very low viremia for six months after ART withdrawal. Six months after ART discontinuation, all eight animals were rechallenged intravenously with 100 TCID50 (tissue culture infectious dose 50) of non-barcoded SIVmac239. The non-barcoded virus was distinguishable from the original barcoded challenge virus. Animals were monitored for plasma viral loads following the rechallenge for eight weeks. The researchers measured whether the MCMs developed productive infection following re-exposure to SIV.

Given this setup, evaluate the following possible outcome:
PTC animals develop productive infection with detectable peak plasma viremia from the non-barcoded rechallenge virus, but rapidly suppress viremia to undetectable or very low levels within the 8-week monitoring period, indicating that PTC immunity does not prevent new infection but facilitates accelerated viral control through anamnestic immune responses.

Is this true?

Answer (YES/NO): NO